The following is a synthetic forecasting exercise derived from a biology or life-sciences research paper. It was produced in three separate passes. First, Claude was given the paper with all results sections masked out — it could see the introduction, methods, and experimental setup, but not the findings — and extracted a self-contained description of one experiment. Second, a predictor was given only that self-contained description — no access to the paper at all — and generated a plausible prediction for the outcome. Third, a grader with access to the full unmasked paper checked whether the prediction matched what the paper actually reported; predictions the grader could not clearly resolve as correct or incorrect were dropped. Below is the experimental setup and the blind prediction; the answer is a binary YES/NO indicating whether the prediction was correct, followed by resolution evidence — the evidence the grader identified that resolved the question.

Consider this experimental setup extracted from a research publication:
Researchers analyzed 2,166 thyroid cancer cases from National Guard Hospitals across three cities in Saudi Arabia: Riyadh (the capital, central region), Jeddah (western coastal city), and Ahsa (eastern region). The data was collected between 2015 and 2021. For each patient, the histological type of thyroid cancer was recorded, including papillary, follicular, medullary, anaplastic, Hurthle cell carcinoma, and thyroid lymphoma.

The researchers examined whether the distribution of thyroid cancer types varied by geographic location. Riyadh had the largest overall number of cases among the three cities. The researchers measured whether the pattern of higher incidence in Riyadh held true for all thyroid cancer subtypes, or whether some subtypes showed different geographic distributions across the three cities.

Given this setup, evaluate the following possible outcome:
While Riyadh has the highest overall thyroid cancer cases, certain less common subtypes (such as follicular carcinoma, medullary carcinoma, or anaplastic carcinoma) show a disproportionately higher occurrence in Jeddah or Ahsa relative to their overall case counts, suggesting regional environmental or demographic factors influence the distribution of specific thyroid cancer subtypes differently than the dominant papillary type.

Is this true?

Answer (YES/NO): NO